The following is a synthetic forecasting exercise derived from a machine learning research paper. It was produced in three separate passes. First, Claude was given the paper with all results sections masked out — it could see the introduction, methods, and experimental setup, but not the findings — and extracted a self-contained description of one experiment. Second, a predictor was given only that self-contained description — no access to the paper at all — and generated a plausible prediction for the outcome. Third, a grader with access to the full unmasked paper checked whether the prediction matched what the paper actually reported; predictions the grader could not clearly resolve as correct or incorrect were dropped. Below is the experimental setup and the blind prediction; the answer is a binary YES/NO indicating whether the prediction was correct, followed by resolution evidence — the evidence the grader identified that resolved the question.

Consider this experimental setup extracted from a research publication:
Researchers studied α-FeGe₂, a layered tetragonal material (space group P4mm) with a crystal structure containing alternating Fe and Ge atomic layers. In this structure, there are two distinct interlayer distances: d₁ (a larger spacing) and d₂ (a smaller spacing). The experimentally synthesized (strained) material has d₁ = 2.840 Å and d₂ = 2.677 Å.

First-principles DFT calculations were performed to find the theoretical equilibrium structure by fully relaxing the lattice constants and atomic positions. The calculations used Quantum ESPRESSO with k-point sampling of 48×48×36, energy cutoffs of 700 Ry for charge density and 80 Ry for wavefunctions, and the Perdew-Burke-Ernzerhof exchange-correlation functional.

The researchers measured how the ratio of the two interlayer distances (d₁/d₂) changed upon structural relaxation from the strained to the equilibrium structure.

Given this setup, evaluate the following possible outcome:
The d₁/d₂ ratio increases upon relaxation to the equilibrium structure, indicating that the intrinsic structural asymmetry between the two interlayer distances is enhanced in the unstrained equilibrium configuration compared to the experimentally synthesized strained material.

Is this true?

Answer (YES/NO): YES